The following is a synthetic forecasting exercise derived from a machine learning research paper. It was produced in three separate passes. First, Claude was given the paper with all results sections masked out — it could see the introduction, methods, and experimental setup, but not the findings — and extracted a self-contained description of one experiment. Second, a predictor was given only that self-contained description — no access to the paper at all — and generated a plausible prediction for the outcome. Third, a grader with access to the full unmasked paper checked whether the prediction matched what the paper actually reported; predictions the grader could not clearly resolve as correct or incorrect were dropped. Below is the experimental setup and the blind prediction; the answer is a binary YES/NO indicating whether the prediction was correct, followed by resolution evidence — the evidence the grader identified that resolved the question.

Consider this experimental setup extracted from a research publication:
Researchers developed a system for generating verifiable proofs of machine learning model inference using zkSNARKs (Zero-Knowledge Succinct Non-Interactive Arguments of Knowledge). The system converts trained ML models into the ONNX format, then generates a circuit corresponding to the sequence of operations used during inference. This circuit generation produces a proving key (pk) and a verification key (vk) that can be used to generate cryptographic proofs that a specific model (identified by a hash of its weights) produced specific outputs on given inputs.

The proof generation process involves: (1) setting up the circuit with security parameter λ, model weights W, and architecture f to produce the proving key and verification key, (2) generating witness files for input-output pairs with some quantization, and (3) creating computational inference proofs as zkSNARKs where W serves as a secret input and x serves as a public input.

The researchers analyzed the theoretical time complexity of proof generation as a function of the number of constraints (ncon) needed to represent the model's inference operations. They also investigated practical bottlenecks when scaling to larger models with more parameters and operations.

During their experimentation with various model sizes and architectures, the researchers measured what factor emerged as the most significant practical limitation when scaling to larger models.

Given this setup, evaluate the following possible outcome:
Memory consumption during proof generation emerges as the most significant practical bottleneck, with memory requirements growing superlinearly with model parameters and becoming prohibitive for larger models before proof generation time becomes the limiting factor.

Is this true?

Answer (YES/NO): NO